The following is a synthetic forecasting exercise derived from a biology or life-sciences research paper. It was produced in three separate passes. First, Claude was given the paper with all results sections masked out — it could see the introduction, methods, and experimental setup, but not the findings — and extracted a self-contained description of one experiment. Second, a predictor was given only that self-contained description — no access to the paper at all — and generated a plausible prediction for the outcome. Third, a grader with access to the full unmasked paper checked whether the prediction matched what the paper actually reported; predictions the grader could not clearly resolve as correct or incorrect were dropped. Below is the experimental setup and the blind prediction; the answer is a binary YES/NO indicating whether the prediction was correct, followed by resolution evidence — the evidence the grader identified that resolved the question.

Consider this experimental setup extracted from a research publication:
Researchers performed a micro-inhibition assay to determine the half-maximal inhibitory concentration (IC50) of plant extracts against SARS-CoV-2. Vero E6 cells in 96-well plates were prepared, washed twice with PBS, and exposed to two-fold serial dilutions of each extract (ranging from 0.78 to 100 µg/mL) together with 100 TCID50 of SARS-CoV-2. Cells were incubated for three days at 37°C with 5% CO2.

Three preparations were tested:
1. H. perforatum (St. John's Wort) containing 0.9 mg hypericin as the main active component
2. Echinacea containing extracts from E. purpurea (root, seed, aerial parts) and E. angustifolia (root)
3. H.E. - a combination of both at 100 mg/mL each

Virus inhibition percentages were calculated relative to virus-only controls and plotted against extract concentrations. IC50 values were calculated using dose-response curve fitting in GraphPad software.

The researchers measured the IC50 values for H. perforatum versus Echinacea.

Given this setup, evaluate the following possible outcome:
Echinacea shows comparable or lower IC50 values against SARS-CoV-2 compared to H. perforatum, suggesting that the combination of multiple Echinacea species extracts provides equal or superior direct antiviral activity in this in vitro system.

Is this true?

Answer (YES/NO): NO